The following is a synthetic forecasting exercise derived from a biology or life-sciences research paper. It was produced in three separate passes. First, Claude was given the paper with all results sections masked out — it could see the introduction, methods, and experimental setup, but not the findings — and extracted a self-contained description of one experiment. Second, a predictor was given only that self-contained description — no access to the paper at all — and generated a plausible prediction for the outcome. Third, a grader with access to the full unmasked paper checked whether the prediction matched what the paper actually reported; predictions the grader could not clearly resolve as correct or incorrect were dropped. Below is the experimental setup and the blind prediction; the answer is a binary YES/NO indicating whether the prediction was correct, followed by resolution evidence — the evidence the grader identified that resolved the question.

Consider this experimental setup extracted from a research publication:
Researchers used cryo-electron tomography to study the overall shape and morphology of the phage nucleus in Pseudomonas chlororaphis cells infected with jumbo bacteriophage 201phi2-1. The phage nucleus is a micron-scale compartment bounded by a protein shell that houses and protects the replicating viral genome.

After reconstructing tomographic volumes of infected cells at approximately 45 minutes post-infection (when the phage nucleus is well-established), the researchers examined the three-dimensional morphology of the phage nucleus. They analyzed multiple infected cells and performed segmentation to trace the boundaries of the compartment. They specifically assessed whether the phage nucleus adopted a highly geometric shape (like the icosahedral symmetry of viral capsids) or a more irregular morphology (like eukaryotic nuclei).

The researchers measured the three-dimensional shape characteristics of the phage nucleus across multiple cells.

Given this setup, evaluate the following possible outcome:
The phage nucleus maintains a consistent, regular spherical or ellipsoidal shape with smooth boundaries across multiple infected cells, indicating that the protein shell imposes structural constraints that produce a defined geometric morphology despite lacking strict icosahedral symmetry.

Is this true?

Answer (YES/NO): NO